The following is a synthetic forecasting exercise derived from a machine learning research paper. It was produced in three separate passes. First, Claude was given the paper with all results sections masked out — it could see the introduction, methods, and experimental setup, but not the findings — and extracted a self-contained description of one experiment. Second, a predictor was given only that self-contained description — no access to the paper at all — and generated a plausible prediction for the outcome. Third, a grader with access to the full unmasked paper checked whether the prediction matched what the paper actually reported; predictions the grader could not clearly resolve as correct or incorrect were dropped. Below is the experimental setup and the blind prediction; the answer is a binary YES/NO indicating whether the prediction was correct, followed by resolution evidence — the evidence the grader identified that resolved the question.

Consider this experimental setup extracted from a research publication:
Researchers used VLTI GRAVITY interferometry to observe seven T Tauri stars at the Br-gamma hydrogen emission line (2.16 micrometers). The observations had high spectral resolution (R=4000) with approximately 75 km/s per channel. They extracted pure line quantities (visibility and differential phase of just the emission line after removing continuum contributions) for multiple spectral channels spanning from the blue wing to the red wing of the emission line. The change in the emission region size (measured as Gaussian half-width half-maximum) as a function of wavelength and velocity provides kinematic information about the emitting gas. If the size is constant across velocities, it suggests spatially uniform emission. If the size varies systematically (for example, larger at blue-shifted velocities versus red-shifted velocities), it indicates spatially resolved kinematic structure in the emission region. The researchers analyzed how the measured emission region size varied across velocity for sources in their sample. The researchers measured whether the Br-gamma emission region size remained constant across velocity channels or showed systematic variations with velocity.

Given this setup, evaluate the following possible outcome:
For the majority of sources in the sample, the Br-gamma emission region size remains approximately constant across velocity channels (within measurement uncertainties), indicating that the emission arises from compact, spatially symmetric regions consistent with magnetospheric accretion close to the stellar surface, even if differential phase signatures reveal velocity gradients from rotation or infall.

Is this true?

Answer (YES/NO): NO